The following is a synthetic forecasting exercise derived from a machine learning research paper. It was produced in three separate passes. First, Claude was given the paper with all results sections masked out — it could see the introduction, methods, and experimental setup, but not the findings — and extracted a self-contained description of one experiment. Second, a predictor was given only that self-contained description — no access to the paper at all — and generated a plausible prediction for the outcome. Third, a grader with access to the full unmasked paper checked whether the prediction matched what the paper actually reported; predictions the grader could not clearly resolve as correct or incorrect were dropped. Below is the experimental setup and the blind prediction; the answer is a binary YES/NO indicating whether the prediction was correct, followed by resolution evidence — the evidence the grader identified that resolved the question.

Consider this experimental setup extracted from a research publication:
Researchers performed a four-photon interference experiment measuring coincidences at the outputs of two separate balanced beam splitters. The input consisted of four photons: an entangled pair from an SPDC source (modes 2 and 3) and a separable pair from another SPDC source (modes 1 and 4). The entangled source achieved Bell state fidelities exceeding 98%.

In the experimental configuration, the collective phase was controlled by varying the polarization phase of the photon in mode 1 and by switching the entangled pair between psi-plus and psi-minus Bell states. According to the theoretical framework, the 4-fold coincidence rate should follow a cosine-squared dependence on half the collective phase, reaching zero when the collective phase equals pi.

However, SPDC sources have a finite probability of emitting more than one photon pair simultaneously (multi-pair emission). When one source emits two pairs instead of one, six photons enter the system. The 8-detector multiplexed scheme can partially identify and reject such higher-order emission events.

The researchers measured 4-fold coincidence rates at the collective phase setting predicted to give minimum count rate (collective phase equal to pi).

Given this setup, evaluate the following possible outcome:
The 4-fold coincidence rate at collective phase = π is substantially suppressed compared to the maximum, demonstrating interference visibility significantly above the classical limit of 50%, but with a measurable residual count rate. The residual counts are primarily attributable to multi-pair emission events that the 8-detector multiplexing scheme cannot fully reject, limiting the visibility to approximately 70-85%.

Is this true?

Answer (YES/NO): NO